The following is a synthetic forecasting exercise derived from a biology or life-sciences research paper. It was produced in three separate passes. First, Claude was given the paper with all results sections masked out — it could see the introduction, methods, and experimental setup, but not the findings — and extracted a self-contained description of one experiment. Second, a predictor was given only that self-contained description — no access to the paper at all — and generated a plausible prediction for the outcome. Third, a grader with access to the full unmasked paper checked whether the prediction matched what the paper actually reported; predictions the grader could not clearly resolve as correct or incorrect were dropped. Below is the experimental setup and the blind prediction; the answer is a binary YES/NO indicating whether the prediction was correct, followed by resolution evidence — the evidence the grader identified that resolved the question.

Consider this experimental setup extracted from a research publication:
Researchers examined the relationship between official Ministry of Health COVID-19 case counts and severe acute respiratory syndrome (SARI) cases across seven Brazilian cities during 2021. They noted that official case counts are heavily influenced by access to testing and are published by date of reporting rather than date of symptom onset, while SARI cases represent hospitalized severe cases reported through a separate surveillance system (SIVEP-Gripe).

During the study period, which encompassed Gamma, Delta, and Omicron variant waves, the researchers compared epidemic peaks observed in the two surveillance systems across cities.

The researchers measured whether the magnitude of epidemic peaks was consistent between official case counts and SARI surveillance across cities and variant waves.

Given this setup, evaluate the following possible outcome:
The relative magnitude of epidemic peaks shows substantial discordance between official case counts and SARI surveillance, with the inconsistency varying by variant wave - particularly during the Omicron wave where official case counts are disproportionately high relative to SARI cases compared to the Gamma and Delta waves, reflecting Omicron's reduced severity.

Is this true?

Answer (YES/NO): YES